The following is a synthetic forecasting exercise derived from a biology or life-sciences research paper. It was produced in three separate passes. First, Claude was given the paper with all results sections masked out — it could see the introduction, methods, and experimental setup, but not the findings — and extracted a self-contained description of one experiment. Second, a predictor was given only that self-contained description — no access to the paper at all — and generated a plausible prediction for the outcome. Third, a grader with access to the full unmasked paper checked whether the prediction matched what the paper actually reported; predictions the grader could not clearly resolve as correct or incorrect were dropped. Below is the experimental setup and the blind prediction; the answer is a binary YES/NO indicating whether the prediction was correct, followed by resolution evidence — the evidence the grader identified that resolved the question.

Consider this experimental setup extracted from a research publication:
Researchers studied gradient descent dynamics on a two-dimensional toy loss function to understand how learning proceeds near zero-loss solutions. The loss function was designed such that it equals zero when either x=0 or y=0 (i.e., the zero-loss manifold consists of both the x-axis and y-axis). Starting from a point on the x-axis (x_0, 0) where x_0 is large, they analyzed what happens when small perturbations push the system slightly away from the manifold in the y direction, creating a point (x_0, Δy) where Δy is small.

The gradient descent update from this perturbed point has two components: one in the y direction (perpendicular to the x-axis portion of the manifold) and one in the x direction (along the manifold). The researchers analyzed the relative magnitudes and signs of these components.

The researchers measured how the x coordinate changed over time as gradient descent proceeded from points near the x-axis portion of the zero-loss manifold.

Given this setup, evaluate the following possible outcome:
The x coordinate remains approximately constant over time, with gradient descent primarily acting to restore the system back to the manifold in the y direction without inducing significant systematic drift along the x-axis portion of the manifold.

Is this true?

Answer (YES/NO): NO